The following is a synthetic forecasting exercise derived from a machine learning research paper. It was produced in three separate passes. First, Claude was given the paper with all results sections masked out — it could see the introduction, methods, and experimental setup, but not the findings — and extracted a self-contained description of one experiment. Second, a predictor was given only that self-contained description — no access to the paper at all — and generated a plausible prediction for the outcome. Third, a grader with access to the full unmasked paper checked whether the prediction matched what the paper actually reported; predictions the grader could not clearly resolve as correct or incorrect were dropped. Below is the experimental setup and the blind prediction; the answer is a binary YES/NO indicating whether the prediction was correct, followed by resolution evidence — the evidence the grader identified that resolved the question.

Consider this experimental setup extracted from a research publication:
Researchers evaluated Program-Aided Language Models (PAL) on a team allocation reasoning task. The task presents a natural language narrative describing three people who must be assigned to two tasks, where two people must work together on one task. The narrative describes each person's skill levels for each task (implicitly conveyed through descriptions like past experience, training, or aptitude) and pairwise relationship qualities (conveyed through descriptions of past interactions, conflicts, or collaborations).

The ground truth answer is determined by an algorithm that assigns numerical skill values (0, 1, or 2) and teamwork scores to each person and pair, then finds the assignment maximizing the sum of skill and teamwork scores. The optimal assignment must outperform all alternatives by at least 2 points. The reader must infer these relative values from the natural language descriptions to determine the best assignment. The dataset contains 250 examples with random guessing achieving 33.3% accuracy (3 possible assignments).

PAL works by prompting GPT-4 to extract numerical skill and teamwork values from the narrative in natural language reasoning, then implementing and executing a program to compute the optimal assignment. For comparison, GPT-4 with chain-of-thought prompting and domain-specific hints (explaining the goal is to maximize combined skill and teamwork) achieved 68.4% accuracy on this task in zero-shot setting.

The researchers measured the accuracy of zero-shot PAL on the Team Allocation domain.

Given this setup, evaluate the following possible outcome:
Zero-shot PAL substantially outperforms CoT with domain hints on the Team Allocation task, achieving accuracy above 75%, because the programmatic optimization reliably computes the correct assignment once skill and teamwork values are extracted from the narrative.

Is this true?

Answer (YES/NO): YES